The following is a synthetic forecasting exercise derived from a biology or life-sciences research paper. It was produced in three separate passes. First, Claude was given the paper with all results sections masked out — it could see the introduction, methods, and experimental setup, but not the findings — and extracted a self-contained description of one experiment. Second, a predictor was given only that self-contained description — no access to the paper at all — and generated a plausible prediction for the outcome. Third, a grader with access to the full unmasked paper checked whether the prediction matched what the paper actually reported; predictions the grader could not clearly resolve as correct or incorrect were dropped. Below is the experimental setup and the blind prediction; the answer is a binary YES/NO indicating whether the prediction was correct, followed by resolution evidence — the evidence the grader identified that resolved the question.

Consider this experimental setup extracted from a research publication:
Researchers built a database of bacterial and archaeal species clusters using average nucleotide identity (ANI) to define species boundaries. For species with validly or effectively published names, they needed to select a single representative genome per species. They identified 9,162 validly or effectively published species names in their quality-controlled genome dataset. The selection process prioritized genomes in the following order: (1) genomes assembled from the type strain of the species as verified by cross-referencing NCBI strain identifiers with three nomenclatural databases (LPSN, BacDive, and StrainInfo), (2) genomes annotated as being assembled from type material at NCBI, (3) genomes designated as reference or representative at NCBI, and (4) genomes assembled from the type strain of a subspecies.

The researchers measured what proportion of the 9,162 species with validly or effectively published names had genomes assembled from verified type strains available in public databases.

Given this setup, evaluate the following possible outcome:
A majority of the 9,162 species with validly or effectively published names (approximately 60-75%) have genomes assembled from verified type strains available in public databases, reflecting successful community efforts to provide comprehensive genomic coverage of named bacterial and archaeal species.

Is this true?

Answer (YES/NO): NO